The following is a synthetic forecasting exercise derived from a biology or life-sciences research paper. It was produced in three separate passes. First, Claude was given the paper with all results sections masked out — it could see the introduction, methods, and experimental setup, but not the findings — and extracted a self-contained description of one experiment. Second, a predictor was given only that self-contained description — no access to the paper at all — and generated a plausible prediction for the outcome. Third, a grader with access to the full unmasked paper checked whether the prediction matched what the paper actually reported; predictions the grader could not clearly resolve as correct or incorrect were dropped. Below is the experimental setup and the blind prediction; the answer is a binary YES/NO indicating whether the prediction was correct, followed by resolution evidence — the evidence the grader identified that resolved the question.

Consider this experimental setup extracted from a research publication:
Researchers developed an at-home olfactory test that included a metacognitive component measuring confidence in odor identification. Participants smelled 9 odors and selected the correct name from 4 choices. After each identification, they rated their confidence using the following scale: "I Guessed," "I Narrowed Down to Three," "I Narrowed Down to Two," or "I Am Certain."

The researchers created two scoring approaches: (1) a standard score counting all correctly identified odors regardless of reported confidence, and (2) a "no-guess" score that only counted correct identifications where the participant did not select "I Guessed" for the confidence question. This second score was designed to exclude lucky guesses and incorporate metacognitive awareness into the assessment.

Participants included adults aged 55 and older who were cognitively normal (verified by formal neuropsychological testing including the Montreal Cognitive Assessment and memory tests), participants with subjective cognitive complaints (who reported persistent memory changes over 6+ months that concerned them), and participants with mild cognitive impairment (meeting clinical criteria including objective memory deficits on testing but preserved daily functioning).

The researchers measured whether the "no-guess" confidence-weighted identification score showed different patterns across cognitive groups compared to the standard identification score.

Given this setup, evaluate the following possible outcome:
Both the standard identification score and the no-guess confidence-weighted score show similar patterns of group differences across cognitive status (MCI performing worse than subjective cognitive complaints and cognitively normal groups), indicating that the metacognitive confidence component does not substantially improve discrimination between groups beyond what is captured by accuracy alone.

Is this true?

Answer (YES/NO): NO